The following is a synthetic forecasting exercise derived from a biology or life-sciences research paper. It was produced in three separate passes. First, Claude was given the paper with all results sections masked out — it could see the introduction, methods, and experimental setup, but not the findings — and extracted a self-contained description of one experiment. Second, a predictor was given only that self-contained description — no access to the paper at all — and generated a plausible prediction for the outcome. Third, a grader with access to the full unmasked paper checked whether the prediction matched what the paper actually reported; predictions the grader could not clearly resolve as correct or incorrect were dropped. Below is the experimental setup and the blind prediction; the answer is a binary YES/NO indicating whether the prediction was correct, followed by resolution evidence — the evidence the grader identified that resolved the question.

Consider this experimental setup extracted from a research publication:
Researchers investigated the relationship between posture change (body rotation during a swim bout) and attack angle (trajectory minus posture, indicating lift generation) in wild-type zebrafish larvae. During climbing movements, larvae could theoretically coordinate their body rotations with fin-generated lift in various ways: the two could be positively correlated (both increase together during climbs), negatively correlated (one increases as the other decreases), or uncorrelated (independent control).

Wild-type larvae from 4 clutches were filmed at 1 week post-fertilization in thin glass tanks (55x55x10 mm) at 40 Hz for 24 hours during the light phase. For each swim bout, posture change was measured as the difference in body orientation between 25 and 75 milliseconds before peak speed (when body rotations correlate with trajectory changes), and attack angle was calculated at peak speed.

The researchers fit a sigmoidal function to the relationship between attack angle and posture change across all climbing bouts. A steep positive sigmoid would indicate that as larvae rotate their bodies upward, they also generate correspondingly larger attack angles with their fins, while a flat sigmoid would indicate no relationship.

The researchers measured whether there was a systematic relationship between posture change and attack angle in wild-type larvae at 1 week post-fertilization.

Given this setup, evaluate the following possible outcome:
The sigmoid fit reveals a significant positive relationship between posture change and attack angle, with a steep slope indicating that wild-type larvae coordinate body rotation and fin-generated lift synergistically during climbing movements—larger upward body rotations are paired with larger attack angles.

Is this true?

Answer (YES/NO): NO